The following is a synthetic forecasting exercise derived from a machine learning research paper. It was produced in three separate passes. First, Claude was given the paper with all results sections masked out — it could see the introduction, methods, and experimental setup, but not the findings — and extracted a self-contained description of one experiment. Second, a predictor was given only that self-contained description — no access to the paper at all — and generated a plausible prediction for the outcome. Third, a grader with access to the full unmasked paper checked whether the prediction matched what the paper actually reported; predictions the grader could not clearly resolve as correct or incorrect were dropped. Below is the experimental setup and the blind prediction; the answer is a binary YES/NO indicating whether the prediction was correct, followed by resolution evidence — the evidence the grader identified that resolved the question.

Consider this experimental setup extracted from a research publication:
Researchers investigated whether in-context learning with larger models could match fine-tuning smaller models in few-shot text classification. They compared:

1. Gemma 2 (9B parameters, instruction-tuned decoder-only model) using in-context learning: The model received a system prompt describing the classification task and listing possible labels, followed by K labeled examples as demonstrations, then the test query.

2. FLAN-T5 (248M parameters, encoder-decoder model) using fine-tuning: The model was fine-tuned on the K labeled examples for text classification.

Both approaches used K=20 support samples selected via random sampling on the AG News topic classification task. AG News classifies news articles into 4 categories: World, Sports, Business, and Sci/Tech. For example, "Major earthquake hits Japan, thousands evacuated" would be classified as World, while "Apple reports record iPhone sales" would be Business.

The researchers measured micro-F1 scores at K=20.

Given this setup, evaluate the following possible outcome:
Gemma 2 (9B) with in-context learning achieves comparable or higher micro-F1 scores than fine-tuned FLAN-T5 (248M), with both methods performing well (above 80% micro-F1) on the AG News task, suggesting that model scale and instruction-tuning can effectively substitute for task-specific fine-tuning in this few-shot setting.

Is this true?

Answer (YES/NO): YES